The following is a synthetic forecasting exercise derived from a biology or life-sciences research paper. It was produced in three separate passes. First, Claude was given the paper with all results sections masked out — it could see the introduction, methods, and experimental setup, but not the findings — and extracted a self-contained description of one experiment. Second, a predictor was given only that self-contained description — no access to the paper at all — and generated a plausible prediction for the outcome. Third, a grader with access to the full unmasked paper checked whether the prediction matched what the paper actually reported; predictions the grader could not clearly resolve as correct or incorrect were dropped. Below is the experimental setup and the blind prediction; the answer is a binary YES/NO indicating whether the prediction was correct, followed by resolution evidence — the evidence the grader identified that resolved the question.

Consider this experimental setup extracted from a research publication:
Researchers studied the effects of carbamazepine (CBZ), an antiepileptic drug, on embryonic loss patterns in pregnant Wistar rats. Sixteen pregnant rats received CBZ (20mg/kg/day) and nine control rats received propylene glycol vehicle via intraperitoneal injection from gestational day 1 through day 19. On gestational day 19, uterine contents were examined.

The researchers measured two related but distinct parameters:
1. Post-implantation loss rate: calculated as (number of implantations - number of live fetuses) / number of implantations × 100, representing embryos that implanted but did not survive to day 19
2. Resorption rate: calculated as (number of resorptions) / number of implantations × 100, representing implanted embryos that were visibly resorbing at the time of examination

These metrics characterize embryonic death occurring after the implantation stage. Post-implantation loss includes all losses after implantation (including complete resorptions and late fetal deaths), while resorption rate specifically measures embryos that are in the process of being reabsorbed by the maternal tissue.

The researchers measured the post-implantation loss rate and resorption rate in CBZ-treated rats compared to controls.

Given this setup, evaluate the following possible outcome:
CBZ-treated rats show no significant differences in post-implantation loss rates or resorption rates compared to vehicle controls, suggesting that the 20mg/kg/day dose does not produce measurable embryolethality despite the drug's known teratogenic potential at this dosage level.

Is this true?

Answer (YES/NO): NO